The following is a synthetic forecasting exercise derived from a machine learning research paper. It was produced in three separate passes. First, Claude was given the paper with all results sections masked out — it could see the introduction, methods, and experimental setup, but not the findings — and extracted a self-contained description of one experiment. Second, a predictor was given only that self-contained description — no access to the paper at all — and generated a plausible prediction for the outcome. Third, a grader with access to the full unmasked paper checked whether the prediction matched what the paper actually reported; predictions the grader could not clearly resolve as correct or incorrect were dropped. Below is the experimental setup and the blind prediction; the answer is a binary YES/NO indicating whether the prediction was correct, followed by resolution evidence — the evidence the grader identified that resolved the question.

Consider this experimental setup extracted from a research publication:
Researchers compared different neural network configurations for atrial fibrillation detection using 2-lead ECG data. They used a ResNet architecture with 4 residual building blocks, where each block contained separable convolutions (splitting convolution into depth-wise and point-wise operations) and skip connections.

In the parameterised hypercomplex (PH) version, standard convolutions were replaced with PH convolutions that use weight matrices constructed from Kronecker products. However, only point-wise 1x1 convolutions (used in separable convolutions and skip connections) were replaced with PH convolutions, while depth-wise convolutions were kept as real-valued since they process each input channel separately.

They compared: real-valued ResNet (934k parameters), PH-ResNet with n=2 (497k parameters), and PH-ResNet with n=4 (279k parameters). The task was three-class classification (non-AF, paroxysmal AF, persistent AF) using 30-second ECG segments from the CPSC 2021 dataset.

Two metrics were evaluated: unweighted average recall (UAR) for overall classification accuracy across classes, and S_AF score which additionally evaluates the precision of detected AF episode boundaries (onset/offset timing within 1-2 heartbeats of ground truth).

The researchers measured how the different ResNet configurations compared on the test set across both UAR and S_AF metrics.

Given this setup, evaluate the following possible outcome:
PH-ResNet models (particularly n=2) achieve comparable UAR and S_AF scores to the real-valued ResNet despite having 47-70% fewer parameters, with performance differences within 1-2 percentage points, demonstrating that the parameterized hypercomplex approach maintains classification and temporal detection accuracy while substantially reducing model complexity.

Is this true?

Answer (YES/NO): NO